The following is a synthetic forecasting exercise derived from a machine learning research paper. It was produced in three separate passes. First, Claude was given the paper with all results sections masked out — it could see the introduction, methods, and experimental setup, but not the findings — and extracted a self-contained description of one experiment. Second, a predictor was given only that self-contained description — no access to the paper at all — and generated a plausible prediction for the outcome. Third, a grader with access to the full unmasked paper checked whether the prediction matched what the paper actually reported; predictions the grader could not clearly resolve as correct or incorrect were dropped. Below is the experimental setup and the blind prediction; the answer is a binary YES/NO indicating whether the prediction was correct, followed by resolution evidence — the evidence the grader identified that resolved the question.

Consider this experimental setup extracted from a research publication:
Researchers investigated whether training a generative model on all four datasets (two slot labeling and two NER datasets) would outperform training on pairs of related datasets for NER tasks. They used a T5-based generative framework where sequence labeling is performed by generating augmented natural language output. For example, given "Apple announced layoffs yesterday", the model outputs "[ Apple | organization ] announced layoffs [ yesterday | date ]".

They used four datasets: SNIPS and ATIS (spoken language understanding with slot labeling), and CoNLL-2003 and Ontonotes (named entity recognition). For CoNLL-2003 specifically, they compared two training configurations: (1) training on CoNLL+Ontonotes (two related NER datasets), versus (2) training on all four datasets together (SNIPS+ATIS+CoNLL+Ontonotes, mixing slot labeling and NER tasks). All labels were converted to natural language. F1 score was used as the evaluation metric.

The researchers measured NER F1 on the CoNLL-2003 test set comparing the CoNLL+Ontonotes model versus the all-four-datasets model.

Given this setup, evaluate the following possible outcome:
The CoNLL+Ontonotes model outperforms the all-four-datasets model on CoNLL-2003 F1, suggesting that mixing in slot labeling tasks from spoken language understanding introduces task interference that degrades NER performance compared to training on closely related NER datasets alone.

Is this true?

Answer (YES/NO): NO